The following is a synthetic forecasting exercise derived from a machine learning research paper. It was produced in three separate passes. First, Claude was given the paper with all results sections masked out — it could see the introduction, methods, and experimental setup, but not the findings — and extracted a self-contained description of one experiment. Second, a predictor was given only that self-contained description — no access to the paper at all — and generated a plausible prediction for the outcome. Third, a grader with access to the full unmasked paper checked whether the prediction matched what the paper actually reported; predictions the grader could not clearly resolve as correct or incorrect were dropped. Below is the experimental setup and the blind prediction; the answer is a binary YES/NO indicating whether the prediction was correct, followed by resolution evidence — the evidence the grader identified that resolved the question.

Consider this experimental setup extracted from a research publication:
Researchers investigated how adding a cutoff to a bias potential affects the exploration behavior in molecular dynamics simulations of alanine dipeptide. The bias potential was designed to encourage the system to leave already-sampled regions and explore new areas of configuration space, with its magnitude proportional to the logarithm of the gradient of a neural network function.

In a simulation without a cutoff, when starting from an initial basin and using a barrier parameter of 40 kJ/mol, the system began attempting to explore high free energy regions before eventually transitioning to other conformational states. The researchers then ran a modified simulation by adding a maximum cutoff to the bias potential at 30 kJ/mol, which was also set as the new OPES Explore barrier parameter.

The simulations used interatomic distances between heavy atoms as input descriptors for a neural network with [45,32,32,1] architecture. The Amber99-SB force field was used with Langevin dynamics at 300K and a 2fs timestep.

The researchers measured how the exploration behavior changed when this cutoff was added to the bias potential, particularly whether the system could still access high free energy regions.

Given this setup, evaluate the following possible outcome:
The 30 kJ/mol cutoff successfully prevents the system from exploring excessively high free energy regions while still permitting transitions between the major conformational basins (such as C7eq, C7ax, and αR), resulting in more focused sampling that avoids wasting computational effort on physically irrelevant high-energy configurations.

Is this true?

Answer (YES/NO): YES